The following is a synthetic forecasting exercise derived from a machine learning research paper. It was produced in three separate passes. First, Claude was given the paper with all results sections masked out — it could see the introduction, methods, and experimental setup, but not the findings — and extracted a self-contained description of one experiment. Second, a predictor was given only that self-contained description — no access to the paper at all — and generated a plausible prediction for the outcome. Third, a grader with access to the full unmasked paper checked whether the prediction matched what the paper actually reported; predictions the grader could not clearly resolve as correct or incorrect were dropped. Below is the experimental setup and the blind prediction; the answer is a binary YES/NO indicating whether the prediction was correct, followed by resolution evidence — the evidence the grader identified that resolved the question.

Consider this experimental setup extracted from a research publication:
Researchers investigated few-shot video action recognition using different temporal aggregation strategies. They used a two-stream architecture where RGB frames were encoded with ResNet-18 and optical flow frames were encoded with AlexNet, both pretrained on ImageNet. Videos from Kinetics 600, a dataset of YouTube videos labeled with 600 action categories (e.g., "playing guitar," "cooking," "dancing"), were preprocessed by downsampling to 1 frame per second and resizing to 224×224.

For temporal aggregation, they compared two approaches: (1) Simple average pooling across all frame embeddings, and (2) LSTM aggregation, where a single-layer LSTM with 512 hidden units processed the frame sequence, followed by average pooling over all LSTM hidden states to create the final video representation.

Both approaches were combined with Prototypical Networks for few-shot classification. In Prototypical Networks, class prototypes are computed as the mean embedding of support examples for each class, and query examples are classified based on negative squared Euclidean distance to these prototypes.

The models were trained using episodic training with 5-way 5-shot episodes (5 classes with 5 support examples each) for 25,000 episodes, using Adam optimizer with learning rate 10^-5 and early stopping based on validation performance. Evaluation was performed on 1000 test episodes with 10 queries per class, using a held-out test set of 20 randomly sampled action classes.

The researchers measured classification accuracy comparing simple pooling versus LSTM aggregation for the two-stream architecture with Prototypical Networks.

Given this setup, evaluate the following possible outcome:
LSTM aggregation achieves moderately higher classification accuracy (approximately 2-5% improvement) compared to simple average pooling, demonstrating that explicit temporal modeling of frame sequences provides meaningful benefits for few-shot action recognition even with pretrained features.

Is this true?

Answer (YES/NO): NO